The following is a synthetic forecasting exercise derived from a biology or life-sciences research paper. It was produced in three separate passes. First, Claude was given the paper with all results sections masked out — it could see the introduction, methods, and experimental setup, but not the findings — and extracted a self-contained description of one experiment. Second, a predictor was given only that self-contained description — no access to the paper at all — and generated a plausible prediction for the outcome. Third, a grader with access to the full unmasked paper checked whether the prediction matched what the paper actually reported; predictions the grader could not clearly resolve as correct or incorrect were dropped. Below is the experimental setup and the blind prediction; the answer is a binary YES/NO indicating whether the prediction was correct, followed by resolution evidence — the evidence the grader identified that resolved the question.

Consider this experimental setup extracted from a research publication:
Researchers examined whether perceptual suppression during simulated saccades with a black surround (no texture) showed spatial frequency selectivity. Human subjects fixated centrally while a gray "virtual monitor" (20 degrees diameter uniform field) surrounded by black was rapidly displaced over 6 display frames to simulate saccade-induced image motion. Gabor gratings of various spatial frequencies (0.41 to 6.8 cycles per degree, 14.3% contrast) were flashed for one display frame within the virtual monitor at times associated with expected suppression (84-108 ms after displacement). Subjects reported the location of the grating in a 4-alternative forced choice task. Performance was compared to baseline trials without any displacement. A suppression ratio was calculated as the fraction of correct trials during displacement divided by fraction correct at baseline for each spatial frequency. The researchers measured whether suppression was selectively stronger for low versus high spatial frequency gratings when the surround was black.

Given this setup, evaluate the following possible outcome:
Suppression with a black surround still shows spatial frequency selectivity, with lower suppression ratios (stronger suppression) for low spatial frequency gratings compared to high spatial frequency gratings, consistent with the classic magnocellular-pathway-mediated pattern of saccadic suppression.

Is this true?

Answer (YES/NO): NO